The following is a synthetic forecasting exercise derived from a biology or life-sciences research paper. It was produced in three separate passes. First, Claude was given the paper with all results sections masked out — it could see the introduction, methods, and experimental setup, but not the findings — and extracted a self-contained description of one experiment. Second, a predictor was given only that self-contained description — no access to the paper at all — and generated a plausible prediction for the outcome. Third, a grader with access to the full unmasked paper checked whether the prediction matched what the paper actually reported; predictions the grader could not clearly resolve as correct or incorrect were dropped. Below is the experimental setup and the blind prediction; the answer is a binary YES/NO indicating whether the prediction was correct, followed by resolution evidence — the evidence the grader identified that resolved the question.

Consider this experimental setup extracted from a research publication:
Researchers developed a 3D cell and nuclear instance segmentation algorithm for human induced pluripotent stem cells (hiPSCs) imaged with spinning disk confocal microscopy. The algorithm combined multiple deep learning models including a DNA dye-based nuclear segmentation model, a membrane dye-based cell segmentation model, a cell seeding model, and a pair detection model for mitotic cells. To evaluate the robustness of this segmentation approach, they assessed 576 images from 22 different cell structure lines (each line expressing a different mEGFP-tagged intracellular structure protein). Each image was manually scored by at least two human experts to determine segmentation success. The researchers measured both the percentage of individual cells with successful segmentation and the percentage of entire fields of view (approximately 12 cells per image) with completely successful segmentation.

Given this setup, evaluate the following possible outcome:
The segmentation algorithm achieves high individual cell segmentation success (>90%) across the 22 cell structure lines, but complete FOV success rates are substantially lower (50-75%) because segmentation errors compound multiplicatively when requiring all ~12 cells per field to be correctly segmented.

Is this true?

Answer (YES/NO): NO